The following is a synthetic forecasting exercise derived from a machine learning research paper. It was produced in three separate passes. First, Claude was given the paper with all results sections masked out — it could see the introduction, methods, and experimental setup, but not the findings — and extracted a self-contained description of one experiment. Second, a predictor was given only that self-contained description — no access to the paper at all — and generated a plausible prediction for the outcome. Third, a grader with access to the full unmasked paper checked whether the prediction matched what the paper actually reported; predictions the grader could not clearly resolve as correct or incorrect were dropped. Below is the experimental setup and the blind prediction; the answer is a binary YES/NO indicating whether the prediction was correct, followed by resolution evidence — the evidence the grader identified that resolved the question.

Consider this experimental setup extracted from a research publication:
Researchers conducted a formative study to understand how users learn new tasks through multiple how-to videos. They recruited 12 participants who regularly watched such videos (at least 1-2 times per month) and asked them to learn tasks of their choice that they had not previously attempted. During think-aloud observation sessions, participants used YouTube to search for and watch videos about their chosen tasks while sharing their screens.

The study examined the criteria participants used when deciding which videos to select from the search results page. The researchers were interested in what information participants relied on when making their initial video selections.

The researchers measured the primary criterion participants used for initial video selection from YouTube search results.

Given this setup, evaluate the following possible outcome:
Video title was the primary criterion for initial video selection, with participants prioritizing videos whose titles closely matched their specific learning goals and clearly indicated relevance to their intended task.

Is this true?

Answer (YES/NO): NO